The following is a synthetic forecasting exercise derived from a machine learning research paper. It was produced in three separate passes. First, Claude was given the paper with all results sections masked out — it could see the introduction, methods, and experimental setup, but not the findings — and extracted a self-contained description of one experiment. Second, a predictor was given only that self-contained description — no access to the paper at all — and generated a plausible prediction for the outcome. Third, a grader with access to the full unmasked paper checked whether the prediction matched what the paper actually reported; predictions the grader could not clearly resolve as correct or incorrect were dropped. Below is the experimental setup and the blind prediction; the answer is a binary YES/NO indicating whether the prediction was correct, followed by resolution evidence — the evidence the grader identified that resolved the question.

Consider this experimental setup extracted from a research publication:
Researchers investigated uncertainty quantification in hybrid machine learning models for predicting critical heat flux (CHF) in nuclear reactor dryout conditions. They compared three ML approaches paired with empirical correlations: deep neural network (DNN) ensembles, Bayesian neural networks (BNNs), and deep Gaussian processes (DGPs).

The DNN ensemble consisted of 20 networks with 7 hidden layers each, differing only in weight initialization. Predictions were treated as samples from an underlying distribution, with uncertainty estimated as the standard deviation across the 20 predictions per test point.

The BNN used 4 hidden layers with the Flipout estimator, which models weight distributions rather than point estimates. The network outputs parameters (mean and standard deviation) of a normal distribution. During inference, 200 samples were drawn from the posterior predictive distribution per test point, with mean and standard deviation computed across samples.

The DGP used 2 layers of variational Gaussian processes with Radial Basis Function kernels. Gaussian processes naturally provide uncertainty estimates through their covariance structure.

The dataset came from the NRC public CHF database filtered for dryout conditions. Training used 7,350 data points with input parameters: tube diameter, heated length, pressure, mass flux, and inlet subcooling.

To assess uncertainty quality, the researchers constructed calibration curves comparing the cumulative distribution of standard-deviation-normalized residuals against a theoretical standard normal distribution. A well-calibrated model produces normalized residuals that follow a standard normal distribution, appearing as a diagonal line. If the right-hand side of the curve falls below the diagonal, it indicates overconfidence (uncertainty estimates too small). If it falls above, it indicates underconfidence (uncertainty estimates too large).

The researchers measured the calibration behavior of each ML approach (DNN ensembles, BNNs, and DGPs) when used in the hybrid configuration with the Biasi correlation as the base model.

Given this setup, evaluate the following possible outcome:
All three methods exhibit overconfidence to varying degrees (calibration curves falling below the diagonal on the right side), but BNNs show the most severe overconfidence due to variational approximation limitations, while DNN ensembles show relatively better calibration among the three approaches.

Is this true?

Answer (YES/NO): NO